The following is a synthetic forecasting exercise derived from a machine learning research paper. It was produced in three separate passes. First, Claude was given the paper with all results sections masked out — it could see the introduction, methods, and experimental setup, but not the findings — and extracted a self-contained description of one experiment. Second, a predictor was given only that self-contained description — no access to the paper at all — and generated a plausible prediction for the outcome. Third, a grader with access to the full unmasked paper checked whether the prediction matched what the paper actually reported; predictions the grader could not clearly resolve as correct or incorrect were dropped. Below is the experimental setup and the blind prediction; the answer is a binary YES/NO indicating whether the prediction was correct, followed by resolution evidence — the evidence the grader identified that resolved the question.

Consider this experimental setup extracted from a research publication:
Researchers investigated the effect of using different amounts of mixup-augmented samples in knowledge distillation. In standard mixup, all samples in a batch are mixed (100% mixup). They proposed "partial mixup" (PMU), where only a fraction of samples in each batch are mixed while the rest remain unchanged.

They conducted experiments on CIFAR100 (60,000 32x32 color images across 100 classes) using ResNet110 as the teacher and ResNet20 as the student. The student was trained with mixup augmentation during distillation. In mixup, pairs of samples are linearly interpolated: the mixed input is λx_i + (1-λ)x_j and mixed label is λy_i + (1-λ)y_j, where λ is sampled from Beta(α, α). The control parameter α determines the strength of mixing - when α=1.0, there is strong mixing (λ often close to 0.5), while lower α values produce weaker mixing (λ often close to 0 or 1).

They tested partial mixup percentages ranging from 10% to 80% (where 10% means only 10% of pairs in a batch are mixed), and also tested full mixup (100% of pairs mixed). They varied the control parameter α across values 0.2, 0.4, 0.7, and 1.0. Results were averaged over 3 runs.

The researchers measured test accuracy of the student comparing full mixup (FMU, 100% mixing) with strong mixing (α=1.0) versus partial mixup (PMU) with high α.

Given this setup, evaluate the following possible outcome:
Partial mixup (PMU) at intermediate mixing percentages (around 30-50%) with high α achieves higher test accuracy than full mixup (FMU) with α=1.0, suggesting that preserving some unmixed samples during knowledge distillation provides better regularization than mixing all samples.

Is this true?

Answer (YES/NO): YES